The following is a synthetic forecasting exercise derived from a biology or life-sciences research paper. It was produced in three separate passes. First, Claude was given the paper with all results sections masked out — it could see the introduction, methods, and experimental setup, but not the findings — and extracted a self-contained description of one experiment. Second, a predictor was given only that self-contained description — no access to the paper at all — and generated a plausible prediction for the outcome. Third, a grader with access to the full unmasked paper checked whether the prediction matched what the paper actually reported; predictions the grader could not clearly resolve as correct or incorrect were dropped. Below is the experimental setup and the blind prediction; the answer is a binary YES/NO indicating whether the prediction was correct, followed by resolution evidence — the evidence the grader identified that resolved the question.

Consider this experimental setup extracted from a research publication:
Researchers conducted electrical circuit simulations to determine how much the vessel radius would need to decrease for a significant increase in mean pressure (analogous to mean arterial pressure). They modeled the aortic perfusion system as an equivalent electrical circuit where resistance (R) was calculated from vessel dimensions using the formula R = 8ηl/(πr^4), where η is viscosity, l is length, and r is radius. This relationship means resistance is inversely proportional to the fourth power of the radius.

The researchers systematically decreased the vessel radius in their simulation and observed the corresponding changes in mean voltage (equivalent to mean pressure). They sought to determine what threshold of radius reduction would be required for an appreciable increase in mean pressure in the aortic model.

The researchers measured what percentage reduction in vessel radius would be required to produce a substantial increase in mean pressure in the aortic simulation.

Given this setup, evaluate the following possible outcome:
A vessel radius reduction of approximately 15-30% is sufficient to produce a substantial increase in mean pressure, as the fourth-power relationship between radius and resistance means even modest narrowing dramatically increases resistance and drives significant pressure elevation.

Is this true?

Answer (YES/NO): NO